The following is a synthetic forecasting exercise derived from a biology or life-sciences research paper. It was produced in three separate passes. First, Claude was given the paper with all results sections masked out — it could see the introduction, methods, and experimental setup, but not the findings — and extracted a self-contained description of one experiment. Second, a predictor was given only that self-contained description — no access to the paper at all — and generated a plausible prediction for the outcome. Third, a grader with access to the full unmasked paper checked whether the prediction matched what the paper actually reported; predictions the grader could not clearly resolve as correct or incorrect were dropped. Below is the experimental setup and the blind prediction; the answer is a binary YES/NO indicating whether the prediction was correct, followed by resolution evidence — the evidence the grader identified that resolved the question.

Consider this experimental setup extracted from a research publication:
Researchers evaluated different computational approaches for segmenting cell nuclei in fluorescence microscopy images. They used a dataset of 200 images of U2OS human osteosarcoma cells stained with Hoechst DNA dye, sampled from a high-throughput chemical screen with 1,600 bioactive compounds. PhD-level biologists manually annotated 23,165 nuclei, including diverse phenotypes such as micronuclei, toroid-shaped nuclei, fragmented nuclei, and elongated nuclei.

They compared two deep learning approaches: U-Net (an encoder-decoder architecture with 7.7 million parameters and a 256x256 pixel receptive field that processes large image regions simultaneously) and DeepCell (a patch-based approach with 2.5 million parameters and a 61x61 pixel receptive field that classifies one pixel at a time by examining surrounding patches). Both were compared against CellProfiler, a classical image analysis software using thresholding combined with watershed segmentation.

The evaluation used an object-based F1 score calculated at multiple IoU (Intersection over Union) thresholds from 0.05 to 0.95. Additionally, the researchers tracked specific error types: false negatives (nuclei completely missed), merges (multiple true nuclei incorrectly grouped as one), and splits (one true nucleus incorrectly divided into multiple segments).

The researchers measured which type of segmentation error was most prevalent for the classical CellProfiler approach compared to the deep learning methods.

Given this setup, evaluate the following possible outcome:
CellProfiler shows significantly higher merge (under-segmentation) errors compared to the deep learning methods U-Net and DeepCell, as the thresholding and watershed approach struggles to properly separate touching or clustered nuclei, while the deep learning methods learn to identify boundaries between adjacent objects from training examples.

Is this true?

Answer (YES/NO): YES